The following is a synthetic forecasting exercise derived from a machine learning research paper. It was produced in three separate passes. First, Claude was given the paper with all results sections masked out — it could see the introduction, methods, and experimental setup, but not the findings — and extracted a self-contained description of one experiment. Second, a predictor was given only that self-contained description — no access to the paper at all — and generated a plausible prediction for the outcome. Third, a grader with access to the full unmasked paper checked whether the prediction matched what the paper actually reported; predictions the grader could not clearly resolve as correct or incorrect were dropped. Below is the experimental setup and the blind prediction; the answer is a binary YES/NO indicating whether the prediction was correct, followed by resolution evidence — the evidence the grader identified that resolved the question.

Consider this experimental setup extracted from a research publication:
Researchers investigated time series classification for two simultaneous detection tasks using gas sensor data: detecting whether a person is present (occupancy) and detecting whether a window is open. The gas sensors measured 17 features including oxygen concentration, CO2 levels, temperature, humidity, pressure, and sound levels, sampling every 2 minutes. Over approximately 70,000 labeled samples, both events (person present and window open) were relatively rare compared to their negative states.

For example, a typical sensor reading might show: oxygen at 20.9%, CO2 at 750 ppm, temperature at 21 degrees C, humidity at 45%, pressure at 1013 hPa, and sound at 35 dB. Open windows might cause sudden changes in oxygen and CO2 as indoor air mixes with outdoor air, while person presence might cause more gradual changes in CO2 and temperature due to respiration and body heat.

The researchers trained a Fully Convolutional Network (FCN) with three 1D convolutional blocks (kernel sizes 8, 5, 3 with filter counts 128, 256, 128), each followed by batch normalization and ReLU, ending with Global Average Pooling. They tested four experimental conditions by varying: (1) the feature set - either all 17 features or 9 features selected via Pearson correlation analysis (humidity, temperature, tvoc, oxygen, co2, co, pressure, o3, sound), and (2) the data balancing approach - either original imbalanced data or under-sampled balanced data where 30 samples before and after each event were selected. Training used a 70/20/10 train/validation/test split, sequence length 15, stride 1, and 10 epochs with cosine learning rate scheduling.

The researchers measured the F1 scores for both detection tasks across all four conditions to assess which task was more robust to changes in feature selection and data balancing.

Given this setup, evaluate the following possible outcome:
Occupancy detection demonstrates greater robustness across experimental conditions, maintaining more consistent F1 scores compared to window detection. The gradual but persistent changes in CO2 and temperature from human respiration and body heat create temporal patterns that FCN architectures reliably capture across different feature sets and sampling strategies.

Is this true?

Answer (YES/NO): NO